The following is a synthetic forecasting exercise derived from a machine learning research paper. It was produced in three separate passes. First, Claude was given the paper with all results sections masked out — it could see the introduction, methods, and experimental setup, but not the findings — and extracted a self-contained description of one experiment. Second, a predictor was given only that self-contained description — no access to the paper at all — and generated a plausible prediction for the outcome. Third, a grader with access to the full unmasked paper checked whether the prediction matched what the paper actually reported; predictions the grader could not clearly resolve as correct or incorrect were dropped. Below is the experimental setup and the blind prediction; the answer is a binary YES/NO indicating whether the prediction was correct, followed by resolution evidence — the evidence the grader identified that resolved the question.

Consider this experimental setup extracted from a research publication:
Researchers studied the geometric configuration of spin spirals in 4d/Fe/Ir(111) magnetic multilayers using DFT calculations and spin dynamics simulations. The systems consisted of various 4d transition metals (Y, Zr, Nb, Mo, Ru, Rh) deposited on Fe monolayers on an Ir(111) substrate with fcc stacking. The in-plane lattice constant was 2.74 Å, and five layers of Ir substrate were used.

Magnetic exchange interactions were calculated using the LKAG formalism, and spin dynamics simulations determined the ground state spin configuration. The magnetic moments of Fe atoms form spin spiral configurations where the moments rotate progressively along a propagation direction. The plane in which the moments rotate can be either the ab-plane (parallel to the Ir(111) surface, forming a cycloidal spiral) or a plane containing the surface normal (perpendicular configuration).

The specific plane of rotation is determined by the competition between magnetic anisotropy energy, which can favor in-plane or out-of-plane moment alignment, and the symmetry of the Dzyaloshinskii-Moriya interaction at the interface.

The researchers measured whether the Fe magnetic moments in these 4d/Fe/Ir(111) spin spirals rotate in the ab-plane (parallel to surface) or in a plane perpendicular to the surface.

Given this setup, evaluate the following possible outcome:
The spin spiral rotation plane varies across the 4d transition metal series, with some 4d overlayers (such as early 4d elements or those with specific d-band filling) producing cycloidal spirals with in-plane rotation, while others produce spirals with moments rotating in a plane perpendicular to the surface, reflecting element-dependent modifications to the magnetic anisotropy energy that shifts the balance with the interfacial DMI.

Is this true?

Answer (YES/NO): NO